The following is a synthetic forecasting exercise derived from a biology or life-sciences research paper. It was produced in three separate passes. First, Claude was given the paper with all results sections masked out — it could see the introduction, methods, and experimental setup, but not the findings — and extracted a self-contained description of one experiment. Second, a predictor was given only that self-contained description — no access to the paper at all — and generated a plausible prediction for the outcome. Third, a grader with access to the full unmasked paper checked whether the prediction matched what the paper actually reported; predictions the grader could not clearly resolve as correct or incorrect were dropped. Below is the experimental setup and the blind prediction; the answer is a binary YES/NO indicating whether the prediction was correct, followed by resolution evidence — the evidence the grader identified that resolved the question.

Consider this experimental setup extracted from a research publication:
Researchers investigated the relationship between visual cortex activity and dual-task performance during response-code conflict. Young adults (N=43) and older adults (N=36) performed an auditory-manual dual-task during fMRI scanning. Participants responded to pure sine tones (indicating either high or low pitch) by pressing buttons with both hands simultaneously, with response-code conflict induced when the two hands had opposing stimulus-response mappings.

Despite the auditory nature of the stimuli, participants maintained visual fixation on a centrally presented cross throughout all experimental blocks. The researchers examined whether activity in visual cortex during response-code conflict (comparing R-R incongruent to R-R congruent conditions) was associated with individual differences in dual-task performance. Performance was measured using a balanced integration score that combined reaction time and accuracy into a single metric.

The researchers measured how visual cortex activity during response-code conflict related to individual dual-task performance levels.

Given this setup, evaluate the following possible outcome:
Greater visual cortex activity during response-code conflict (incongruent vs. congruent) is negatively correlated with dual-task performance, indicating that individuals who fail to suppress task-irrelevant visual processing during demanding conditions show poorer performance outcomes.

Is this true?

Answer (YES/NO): YES